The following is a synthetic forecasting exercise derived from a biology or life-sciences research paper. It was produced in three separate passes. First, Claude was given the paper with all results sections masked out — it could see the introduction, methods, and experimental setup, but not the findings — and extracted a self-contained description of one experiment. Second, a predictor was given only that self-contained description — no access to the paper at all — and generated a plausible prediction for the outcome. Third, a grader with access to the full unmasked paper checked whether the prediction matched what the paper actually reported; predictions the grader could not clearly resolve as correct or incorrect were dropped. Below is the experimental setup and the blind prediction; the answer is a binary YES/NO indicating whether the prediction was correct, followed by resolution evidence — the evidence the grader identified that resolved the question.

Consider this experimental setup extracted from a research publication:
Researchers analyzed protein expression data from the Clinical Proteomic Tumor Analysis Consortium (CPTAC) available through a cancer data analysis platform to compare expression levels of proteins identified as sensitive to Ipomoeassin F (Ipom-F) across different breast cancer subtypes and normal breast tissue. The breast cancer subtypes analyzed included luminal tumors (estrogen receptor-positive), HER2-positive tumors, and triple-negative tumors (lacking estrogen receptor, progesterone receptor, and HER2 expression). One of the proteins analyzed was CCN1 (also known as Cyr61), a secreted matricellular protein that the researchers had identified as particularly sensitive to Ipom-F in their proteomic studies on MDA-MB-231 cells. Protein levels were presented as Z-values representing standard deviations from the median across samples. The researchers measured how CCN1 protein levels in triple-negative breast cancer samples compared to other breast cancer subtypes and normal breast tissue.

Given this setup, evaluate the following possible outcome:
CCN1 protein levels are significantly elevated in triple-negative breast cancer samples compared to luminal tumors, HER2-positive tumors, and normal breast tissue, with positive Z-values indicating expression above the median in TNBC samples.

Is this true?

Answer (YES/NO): NO